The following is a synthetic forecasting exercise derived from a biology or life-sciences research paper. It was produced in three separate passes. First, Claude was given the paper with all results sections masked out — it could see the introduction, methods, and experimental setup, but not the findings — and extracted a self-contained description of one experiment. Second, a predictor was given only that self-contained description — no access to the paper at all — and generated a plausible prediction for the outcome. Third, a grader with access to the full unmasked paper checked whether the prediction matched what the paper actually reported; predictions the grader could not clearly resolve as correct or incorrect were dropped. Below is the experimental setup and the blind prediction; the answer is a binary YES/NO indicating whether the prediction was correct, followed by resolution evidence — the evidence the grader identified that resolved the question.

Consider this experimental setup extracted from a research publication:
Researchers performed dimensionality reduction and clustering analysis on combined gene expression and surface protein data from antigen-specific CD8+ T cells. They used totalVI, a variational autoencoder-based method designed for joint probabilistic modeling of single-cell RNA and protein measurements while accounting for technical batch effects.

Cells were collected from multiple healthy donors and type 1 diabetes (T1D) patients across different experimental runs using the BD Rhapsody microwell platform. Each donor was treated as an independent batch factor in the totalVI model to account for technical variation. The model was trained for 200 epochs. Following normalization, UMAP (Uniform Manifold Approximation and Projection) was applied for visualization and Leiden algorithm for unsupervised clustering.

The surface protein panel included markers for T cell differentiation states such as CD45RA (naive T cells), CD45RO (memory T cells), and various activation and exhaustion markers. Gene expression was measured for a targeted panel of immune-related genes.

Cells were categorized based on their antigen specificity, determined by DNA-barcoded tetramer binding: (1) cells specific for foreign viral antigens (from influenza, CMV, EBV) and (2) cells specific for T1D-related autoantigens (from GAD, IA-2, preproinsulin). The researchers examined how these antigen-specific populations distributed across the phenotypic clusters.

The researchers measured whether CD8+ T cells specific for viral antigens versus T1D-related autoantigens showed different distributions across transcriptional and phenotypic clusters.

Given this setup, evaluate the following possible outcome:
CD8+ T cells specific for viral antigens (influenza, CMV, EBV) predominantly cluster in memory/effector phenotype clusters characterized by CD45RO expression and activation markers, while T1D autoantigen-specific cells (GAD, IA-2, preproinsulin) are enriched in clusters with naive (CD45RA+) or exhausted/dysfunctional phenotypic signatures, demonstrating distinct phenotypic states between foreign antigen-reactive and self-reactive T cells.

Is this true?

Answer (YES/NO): YES